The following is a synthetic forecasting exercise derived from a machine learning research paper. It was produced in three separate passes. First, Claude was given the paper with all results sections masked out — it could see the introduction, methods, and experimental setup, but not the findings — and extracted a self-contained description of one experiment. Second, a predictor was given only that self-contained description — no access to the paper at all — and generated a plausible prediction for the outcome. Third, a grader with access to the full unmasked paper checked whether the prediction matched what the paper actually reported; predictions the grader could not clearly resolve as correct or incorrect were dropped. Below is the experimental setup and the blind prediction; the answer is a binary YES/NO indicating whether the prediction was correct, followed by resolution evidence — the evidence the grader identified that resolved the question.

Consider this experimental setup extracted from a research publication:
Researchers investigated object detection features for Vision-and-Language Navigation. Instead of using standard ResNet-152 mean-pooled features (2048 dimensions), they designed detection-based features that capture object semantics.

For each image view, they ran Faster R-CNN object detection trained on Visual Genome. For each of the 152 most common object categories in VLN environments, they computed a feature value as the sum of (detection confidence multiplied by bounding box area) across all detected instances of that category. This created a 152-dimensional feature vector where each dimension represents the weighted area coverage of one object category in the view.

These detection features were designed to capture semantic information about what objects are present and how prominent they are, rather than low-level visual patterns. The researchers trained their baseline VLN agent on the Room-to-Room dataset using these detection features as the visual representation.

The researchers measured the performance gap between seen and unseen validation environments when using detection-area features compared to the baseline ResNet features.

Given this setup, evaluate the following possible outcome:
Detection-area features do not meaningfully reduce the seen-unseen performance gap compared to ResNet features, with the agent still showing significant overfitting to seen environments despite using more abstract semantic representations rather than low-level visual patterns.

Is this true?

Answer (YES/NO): NO